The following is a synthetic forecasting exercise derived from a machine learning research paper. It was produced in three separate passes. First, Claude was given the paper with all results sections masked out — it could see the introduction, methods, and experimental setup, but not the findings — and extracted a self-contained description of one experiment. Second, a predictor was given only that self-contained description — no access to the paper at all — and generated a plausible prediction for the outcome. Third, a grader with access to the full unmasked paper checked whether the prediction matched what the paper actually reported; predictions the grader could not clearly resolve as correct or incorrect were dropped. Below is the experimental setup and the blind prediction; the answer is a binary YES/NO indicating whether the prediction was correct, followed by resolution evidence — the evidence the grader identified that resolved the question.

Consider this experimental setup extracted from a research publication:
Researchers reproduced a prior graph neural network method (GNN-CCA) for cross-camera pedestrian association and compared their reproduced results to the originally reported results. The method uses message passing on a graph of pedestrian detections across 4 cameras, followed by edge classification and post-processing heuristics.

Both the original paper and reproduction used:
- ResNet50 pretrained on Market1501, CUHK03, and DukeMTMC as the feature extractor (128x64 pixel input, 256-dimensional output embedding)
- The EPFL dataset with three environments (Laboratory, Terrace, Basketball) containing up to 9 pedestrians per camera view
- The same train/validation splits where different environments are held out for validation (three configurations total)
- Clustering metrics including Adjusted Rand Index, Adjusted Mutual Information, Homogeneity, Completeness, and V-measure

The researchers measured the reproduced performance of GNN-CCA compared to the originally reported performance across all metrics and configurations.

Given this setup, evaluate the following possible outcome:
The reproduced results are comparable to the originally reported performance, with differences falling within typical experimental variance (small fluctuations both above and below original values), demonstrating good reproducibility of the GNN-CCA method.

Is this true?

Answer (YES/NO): NO